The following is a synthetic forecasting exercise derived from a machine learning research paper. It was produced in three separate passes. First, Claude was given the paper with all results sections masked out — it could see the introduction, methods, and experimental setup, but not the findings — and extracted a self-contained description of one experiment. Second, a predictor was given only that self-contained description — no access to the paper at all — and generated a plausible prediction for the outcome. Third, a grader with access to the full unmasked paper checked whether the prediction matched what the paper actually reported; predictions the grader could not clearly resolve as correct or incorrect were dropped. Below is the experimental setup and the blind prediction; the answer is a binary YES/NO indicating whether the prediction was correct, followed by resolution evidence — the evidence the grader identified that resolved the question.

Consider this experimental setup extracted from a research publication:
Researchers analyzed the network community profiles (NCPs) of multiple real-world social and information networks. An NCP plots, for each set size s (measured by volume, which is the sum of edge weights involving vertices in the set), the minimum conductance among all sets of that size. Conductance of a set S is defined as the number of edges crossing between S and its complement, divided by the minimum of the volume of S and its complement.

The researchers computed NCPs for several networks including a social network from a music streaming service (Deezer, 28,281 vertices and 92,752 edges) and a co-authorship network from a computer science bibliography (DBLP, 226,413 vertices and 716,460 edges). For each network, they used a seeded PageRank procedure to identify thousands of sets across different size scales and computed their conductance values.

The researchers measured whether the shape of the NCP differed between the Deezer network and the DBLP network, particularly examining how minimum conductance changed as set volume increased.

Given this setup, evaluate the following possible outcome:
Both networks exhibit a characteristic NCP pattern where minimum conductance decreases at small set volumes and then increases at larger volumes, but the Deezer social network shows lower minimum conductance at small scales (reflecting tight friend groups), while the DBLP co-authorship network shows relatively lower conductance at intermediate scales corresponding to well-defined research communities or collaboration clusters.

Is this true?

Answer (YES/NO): NO